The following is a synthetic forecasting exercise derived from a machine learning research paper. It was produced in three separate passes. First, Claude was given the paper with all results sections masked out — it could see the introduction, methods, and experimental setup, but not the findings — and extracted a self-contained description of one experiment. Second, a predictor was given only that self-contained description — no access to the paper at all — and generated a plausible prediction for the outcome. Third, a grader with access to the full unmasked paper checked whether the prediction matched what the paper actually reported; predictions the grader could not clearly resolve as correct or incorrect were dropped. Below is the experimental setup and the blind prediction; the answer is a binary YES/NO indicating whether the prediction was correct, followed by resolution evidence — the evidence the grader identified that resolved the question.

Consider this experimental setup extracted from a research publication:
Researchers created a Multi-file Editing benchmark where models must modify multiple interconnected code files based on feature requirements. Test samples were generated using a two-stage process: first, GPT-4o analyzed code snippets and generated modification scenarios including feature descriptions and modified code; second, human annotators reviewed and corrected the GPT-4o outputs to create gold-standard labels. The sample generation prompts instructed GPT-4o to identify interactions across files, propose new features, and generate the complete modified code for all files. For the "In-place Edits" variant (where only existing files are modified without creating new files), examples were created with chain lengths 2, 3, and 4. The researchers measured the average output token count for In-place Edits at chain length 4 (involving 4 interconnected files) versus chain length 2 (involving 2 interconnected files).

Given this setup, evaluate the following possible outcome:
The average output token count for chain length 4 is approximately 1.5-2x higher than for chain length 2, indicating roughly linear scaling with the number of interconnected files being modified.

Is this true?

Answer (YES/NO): NO